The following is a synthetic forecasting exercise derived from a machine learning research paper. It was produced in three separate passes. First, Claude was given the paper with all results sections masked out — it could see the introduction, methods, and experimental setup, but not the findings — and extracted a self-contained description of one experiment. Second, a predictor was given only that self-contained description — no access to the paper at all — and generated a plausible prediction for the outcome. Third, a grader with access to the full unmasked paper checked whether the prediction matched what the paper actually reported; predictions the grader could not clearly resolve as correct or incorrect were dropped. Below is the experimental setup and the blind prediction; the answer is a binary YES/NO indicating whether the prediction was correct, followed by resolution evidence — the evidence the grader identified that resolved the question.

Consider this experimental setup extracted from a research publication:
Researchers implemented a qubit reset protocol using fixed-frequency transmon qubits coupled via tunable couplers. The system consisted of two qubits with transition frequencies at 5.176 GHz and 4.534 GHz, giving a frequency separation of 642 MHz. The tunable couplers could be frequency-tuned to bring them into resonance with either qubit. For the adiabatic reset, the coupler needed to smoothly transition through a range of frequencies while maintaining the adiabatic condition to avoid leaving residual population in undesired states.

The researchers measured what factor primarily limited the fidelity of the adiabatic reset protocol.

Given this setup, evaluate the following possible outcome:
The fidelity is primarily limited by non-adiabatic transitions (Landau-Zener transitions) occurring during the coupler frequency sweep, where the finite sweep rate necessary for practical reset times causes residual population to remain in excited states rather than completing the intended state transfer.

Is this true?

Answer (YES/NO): NO